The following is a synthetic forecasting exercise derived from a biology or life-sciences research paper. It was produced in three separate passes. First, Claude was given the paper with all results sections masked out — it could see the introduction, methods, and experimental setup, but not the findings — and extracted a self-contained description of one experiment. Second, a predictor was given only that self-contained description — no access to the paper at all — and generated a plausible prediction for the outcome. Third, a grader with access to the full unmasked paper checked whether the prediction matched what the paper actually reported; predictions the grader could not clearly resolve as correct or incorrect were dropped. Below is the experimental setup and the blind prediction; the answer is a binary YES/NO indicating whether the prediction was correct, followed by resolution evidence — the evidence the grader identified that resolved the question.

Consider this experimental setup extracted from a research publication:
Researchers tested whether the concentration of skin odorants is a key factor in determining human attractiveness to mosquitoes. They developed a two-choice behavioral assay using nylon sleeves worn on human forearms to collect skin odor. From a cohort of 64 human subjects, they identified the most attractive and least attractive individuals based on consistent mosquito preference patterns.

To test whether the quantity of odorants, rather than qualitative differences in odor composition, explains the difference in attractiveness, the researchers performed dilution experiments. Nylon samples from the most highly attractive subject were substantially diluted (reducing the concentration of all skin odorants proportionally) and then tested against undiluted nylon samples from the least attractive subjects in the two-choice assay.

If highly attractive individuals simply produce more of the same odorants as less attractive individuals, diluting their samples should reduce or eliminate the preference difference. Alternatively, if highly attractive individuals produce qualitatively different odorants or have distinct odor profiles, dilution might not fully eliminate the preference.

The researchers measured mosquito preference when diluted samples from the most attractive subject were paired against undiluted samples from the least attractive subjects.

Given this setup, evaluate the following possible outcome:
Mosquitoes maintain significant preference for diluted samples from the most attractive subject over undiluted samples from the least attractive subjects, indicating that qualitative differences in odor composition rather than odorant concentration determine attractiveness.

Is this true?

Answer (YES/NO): NO